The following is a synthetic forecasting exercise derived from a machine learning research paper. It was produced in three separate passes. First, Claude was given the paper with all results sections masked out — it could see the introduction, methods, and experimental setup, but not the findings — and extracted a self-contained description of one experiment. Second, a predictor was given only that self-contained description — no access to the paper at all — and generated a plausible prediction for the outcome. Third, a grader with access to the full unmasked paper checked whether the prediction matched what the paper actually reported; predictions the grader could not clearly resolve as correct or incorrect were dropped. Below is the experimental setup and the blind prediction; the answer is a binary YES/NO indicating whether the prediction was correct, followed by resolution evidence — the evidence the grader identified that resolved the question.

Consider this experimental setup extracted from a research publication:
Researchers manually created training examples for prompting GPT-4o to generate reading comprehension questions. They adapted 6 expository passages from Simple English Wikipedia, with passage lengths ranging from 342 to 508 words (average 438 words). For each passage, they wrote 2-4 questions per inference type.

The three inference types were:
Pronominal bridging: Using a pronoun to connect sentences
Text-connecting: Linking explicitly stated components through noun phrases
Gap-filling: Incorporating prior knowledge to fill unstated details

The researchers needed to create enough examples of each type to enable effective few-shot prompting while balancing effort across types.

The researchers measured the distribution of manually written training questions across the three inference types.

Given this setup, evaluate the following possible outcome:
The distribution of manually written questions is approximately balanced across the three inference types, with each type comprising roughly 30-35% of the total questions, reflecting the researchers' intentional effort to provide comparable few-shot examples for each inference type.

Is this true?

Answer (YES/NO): NO